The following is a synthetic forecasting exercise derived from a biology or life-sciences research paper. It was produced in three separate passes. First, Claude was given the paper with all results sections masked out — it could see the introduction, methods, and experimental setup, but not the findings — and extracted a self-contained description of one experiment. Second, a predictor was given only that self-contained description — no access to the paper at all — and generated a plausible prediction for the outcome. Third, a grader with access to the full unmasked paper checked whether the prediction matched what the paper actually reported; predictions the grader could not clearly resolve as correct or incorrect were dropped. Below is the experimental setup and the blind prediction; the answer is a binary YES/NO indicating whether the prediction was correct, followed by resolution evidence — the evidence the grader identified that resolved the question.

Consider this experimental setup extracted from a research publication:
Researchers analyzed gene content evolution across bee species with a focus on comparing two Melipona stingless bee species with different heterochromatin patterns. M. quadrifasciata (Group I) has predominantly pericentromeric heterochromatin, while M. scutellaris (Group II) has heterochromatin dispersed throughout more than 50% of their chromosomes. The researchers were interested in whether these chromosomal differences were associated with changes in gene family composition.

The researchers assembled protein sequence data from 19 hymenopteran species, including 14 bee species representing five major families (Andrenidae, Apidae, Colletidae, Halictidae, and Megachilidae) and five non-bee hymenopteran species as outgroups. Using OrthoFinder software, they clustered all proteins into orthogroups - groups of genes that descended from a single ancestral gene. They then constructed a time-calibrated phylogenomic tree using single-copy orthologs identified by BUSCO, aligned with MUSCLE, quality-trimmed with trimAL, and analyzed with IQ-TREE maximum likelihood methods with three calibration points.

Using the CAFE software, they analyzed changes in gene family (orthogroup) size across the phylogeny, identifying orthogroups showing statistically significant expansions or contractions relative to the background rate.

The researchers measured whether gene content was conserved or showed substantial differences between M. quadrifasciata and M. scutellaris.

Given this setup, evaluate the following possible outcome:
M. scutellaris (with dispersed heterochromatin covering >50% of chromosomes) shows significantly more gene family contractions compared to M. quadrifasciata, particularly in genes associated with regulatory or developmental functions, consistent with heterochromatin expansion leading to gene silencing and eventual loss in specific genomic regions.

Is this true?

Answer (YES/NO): NO